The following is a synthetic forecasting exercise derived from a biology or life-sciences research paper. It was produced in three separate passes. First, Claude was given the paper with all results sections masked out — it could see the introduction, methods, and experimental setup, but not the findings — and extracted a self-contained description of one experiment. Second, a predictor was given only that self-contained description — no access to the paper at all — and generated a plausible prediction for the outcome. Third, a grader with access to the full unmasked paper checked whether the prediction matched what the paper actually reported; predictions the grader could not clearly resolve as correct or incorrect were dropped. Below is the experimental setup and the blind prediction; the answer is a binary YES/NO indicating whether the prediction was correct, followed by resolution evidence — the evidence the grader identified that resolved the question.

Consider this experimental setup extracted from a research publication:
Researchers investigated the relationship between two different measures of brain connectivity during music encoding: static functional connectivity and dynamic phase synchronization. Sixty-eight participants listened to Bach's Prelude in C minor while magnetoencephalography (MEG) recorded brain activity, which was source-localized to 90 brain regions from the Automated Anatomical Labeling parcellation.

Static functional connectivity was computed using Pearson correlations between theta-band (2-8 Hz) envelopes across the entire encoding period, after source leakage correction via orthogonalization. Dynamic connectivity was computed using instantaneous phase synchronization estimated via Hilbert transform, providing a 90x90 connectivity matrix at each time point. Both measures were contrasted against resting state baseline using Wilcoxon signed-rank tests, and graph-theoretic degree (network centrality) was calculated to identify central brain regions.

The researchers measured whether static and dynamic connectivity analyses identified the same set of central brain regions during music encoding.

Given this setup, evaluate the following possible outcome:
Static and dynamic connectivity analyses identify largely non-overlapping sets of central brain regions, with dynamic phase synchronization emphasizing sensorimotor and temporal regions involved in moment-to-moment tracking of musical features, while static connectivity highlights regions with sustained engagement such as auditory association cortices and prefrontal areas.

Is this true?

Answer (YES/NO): NO